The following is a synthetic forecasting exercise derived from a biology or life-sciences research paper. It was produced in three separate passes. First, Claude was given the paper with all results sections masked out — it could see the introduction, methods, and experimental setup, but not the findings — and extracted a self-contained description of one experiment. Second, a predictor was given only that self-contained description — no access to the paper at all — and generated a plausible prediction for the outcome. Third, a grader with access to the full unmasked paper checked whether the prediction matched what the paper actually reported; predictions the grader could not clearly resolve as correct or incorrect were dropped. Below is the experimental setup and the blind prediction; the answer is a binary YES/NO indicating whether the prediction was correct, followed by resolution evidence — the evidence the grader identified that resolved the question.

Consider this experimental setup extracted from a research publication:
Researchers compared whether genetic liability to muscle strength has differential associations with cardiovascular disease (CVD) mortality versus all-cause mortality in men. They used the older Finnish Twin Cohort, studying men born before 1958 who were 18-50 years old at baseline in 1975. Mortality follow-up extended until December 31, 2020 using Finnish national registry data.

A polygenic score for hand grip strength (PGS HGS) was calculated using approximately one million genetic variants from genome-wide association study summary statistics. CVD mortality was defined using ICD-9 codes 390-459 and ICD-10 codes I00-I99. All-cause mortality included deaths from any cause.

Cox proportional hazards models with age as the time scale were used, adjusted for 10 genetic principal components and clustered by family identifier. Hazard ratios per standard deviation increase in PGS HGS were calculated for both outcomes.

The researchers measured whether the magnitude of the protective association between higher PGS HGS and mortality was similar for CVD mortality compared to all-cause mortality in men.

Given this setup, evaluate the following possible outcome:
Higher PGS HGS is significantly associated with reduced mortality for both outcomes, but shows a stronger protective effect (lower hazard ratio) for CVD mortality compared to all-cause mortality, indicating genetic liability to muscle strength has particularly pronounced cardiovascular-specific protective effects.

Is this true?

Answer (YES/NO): YES